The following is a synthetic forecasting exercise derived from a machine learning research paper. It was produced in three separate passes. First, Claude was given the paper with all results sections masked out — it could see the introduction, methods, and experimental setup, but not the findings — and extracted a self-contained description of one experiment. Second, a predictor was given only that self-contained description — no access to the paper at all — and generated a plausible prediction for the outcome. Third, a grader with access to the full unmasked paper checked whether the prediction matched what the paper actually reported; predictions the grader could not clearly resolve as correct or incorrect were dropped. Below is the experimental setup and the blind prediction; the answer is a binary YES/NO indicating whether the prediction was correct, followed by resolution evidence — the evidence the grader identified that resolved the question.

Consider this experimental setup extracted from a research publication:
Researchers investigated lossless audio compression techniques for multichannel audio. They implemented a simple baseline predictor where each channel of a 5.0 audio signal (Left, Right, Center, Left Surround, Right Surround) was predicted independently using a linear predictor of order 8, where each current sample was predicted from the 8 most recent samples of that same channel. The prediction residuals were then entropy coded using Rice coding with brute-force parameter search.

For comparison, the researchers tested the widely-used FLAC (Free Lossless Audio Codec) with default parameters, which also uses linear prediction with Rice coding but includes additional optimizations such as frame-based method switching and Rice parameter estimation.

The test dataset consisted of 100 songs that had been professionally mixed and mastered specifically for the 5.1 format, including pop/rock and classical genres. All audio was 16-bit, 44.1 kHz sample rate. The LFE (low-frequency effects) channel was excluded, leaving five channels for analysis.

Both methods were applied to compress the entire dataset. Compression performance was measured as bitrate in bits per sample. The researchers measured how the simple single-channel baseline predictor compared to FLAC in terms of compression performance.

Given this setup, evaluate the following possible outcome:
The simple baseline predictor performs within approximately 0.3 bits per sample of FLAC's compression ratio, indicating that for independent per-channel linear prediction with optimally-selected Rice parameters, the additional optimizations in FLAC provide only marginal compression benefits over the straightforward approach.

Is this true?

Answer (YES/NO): YES